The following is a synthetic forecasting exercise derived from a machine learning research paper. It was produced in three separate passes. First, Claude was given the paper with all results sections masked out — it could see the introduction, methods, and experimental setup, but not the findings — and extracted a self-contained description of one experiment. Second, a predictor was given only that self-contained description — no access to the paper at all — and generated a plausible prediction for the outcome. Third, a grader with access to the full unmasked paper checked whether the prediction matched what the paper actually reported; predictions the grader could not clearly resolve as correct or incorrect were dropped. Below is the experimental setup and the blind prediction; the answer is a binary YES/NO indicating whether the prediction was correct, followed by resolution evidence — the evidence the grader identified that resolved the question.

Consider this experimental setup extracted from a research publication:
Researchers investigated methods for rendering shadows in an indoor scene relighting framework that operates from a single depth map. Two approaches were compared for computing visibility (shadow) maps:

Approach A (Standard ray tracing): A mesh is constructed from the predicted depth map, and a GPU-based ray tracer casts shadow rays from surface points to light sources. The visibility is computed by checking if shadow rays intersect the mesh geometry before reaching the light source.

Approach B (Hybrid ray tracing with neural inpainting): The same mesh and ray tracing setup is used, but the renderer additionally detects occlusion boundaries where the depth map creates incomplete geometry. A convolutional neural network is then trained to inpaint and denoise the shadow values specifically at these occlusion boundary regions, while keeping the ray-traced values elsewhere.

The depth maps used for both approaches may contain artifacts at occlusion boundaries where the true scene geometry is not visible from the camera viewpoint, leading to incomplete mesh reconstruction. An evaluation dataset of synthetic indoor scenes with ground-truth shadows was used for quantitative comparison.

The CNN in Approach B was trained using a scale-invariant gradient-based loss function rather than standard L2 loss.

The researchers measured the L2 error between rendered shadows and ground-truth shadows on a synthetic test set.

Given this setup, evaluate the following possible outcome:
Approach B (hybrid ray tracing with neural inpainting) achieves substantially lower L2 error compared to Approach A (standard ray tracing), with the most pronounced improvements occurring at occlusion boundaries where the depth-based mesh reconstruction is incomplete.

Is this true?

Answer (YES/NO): YES